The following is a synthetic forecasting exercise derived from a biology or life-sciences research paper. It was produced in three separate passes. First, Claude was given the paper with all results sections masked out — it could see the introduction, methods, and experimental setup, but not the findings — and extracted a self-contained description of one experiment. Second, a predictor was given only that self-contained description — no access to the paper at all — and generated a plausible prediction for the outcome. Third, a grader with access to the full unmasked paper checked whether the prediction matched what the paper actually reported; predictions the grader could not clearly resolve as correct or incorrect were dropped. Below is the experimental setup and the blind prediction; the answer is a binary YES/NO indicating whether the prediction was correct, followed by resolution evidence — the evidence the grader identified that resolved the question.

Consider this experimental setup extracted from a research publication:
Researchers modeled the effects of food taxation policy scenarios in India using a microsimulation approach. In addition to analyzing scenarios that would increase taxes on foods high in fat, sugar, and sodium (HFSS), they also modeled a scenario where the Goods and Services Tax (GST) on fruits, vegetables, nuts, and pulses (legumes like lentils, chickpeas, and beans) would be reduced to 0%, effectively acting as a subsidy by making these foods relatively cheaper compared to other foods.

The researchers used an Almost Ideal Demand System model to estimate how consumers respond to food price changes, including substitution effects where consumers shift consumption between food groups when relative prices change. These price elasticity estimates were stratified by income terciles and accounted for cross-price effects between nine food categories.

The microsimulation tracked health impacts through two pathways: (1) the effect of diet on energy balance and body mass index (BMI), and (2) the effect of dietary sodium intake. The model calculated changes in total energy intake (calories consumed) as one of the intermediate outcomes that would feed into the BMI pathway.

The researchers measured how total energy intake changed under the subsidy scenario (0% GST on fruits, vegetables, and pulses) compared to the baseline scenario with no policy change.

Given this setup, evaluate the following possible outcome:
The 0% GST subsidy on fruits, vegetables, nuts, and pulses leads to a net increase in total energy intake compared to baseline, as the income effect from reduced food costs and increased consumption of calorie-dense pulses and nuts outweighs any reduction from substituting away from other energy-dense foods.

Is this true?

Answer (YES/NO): YES